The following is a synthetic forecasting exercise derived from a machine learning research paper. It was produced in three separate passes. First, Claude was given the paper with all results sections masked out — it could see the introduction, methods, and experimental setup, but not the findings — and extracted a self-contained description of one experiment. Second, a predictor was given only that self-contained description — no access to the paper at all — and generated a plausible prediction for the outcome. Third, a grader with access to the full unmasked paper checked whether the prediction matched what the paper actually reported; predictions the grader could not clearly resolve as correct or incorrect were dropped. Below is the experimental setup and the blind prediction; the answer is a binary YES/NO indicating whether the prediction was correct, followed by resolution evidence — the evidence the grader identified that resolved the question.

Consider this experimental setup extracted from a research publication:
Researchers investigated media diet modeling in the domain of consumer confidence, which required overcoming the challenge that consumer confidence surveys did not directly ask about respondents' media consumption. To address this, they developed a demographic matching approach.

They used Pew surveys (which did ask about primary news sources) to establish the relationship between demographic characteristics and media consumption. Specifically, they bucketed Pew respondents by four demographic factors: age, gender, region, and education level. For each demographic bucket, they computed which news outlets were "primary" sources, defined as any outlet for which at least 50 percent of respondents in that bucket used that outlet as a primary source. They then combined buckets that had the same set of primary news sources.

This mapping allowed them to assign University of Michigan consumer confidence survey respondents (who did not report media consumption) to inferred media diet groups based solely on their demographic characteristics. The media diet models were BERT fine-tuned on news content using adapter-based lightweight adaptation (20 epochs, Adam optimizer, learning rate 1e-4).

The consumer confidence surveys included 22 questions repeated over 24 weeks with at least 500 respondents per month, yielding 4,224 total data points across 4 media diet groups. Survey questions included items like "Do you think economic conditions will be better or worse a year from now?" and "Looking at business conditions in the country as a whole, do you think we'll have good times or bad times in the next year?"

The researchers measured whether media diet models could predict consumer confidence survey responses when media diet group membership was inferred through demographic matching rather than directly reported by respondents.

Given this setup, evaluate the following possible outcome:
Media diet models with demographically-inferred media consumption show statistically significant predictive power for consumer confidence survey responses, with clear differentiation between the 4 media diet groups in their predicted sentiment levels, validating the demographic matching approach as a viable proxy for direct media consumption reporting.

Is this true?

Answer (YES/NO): NO